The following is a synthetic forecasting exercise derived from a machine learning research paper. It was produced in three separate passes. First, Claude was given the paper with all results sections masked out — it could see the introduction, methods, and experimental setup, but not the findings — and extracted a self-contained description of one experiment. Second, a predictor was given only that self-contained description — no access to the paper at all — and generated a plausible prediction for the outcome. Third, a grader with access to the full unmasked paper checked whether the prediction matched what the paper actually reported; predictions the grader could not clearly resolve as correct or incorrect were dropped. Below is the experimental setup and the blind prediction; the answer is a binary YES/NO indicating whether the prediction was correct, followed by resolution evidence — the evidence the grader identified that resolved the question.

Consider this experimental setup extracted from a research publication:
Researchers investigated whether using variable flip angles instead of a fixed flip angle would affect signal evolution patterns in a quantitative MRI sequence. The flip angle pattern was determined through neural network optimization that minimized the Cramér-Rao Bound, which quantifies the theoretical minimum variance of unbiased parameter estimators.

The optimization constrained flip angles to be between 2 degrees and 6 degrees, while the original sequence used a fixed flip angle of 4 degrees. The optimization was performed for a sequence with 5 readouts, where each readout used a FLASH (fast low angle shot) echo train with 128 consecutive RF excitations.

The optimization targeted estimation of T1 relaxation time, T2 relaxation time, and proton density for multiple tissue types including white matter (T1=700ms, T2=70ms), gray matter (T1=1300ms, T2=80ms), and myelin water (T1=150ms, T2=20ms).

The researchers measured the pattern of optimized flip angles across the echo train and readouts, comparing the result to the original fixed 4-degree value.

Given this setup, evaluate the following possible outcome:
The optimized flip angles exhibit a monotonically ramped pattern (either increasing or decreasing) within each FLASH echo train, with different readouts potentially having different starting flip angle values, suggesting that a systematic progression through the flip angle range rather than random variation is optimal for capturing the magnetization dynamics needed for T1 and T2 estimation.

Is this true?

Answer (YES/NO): NO